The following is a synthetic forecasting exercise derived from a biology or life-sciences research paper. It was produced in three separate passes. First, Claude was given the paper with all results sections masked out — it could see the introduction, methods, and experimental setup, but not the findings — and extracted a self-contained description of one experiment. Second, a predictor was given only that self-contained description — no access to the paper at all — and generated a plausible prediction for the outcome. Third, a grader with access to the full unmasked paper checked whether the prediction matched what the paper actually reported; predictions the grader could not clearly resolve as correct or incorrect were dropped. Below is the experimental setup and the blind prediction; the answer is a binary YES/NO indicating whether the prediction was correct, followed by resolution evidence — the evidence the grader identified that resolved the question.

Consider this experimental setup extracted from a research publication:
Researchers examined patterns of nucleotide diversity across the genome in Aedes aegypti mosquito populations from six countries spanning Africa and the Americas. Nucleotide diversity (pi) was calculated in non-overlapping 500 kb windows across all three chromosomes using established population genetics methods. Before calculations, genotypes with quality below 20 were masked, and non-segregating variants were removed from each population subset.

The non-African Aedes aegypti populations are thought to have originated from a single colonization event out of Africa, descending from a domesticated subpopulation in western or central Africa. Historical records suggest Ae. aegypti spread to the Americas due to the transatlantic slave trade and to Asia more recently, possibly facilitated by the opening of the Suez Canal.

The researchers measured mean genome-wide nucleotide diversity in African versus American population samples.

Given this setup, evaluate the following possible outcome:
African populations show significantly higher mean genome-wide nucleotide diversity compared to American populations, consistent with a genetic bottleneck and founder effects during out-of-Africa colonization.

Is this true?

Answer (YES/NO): YES